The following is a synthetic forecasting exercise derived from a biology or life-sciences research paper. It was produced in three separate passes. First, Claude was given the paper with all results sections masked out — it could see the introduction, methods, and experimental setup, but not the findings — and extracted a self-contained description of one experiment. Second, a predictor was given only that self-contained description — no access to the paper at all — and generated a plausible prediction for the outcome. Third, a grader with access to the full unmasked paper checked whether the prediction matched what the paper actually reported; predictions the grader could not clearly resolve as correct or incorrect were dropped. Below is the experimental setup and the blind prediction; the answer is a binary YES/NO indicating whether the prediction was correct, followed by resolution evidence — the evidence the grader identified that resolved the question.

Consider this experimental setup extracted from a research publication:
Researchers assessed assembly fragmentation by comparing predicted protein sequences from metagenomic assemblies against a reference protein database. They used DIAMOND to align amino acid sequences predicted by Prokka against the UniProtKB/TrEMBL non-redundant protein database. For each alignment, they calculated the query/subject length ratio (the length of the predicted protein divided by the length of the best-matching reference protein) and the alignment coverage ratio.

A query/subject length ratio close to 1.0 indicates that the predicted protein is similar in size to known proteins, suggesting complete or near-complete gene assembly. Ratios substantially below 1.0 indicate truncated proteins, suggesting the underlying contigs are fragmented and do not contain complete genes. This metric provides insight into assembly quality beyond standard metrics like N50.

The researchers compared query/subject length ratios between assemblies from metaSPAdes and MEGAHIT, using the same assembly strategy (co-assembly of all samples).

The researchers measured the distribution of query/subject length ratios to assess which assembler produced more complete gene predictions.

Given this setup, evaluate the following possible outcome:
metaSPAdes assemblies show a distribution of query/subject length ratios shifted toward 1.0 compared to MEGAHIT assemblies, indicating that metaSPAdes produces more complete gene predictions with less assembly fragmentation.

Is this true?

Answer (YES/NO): YES